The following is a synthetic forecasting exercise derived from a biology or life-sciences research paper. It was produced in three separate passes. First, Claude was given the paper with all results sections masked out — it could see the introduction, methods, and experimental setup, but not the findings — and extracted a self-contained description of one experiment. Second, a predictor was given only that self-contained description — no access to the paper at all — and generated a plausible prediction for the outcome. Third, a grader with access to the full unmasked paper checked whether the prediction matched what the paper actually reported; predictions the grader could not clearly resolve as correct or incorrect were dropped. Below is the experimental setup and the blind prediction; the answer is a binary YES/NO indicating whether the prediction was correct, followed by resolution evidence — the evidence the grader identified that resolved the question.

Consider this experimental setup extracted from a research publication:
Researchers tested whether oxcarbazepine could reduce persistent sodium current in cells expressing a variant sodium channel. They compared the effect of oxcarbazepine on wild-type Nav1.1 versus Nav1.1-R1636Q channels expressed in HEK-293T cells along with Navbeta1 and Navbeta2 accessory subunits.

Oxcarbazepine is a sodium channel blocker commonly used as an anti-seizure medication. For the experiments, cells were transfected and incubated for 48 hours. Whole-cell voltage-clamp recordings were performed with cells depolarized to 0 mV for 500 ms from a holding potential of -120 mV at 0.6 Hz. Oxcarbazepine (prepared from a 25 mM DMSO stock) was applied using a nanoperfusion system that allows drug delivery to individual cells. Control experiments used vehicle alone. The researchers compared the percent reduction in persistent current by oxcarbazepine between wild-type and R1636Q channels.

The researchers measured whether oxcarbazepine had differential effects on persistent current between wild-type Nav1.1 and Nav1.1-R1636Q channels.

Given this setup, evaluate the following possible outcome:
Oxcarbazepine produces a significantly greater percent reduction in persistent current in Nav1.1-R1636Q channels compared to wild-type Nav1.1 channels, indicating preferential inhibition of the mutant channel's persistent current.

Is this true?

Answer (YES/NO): NO